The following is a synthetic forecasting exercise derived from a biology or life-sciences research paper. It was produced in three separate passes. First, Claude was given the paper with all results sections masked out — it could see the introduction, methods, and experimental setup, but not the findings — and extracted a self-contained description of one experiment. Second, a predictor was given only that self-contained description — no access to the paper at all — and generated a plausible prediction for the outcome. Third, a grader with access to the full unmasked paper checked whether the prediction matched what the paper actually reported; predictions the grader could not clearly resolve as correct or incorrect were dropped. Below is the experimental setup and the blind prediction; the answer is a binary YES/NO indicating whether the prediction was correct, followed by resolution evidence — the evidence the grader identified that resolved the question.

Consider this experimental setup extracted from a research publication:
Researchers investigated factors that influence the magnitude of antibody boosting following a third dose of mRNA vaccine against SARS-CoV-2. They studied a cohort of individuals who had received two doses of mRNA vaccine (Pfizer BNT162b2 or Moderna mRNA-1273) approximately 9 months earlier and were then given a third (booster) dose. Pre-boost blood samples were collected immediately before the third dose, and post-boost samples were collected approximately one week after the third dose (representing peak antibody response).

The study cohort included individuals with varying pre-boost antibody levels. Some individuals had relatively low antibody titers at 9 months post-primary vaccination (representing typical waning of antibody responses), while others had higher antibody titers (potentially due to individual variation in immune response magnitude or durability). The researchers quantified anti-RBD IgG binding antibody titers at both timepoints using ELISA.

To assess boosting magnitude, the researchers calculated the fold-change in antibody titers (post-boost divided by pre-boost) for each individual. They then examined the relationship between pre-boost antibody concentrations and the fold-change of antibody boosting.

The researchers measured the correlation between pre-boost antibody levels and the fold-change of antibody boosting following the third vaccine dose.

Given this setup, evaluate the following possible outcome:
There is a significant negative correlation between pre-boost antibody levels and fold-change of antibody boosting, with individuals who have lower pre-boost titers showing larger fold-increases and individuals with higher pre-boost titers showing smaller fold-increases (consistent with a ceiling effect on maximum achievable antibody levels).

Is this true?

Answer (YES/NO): YES